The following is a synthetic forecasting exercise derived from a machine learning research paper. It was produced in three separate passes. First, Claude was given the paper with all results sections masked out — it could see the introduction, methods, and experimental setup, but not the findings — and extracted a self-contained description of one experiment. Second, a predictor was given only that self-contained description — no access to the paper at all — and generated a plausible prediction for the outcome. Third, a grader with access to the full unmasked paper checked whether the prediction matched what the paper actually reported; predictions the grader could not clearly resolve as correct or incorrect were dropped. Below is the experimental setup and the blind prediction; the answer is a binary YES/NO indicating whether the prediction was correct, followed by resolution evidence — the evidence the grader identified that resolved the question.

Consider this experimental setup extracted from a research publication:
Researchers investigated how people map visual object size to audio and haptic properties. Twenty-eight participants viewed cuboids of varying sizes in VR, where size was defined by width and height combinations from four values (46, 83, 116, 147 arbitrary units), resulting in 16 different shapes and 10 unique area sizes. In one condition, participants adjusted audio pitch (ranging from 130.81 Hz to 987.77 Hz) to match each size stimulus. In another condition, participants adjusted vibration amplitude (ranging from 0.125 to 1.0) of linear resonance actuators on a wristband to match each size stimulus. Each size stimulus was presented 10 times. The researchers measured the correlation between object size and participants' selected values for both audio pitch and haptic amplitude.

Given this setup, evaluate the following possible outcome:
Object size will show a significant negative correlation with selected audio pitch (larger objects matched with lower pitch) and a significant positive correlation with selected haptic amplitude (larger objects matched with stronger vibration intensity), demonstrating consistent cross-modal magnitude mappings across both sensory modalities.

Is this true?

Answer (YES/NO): NO